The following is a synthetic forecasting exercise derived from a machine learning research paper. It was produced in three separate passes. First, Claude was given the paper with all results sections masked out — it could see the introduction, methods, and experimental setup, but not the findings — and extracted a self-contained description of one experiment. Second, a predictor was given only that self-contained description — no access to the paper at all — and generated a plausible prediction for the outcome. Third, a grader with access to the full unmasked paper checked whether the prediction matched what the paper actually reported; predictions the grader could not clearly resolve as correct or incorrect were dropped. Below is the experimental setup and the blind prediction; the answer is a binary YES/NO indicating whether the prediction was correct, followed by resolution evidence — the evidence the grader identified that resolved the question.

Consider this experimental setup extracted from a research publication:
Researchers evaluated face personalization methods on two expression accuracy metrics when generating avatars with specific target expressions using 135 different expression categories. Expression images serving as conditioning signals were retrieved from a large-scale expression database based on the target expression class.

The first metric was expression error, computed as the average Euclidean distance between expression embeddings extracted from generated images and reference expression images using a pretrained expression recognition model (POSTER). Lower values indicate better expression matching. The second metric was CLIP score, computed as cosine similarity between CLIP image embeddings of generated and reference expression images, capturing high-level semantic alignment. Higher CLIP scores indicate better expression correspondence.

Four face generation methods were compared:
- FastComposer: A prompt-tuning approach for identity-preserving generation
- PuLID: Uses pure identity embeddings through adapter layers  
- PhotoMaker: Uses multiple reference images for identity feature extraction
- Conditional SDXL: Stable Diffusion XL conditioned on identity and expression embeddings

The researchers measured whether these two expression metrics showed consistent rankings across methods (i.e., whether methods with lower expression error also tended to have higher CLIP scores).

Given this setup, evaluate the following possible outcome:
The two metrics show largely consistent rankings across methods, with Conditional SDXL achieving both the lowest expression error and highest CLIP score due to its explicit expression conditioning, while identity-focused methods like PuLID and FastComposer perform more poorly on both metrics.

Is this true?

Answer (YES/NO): YES